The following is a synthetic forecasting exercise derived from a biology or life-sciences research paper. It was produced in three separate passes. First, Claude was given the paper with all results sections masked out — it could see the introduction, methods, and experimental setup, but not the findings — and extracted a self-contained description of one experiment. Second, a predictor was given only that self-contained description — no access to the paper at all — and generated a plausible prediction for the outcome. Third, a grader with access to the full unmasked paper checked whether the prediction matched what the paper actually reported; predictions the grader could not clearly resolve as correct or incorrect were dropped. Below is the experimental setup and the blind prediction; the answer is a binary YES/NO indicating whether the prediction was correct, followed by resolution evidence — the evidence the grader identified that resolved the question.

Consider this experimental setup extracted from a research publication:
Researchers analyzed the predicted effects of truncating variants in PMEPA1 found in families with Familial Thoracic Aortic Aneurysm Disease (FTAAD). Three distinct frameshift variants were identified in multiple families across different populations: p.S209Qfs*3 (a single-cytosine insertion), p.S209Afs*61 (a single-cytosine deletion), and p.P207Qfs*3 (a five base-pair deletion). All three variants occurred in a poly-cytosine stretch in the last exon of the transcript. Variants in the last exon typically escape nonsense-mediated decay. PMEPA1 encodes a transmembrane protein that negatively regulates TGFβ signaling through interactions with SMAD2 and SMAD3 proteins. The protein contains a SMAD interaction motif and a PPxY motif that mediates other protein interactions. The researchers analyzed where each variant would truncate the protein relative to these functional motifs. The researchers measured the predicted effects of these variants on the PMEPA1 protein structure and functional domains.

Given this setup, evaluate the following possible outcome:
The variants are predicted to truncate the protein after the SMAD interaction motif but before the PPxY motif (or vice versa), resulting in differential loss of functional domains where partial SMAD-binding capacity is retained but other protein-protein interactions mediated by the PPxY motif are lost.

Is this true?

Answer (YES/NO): YES